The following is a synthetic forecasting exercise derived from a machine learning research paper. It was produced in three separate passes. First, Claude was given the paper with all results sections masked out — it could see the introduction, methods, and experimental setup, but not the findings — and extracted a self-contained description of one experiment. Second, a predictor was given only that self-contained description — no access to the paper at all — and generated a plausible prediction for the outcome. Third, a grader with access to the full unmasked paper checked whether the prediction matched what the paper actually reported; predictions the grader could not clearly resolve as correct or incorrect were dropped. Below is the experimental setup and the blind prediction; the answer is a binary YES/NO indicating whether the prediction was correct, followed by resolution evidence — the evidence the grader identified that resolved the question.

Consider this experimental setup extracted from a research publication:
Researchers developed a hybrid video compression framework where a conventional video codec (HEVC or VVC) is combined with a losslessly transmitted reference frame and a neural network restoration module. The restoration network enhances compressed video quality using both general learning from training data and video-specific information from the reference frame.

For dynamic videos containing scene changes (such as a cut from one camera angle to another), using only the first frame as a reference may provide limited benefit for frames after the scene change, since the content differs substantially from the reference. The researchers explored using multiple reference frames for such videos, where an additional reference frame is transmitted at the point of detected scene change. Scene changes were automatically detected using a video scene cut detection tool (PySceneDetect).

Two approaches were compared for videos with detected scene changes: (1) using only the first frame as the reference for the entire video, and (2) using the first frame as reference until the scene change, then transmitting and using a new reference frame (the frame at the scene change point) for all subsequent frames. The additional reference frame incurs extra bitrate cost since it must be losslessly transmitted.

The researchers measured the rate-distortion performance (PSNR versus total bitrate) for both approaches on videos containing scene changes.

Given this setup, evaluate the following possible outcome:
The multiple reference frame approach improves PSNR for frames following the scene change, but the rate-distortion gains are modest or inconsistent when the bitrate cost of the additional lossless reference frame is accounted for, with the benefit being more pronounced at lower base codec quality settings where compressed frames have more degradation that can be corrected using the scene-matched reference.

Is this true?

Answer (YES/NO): NO